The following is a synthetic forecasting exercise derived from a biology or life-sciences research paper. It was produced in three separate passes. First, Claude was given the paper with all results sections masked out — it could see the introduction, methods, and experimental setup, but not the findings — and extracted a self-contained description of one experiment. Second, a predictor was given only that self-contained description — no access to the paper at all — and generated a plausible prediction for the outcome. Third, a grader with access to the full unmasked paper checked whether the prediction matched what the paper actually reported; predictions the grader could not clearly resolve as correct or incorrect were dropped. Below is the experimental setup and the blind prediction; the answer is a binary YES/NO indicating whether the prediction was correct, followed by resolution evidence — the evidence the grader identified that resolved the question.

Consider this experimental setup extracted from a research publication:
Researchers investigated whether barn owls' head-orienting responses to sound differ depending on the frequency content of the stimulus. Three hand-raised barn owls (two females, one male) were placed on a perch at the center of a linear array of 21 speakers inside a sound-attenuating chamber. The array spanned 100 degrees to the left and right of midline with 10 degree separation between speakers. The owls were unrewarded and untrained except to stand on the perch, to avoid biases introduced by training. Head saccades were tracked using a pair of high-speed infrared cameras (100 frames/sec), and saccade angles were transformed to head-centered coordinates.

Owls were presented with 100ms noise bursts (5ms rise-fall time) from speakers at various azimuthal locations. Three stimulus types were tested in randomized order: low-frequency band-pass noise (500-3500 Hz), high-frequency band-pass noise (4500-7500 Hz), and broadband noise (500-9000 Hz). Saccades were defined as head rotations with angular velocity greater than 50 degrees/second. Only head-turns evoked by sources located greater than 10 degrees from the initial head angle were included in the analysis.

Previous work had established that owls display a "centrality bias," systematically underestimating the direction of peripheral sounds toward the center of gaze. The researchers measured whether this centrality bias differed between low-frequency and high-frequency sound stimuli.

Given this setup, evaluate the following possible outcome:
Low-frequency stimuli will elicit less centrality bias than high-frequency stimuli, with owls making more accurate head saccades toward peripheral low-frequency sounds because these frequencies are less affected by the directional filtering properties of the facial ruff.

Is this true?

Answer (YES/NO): YES